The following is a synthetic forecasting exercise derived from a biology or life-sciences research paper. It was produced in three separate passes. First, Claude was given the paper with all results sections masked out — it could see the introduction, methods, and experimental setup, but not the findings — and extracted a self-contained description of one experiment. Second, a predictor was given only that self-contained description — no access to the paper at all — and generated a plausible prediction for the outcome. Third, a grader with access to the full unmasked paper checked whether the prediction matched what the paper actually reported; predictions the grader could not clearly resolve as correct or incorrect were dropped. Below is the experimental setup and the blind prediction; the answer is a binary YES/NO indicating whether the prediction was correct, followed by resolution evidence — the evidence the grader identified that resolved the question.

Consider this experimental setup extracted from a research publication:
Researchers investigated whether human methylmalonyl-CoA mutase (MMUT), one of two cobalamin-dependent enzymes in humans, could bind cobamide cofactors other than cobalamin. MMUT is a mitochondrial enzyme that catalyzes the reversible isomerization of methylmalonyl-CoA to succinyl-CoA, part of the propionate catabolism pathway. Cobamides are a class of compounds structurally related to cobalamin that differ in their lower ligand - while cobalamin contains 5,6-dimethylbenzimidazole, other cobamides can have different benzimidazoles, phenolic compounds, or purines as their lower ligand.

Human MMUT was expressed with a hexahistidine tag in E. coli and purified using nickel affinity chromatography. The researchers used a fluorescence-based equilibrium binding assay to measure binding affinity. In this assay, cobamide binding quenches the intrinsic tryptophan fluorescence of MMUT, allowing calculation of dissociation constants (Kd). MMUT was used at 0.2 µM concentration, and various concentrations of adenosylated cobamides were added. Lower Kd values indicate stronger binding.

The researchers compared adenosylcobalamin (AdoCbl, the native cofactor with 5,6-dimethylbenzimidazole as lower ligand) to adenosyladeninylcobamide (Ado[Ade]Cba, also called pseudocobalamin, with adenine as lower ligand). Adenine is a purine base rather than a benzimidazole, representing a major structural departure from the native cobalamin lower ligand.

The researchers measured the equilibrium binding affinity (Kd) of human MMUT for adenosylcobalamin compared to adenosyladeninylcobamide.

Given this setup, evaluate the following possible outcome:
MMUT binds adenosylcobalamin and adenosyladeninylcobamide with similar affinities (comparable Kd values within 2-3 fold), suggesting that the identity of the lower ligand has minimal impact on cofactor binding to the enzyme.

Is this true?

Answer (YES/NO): NO